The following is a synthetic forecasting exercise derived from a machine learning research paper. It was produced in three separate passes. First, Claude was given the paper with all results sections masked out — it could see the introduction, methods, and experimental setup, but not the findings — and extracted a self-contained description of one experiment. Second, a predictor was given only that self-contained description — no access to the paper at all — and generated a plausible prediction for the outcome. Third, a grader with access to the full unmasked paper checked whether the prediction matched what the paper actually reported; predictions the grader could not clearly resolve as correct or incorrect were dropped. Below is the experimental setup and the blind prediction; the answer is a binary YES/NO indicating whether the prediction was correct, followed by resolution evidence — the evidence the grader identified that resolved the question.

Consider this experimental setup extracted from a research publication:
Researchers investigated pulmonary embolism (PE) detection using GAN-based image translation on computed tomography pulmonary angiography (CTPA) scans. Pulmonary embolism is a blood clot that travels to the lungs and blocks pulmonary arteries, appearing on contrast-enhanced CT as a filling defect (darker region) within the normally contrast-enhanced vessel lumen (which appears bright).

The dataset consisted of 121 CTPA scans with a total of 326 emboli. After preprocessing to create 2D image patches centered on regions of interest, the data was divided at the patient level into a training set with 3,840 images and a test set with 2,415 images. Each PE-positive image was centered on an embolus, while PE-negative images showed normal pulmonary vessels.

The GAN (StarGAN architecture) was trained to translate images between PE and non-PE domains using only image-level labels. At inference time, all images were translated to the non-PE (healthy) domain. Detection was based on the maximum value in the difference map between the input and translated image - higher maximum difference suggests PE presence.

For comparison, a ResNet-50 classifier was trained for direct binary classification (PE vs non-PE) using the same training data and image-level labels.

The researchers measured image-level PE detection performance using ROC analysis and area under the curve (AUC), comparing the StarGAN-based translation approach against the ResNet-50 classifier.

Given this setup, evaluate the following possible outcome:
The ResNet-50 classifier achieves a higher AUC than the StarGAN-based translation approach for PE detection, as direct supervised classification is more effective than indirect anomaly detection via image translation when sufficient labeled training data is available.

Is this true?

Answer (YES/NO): YES